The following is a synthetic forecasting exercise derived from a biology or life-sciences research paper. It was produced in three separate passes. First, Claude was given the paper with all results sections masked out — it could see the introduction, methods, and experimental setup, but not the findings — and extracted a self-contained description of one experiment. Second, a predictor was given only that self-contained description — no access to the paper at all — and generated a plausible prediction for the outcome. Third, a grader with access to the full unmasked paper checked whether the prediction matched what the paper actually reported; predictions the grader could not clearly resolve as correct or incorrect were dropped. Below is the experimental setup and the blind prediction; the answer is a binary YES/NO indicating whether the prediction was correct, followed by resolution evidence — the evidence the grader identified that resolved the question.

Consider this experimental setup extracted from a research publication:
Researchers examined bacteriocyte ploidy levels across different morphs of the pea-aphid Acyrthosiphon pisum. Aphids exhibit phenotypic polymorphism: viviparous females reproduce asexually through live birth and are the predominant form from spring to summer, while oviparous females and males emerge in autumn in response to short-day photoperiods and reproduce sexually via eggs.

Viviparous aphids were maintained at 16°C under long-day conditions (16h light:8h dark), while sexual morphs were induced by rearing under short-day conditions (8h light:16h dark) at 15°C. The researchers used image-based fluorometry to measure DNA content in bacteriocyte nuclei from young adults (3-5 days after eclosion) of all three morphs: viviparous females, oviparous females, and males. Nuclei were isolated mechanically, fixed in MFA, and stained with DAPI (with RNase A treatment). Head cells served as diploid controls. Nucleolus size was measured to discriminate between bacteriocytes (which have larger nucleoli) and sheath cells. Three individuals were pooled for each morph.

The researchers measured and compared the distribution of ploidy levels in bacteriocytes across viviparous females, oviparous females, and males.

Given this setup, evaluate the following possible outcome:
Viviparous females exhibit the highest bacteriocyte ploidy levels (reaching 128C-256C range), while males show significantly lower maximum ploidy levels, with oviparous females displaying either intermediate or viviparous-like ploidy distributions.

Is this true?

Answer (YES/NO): NO